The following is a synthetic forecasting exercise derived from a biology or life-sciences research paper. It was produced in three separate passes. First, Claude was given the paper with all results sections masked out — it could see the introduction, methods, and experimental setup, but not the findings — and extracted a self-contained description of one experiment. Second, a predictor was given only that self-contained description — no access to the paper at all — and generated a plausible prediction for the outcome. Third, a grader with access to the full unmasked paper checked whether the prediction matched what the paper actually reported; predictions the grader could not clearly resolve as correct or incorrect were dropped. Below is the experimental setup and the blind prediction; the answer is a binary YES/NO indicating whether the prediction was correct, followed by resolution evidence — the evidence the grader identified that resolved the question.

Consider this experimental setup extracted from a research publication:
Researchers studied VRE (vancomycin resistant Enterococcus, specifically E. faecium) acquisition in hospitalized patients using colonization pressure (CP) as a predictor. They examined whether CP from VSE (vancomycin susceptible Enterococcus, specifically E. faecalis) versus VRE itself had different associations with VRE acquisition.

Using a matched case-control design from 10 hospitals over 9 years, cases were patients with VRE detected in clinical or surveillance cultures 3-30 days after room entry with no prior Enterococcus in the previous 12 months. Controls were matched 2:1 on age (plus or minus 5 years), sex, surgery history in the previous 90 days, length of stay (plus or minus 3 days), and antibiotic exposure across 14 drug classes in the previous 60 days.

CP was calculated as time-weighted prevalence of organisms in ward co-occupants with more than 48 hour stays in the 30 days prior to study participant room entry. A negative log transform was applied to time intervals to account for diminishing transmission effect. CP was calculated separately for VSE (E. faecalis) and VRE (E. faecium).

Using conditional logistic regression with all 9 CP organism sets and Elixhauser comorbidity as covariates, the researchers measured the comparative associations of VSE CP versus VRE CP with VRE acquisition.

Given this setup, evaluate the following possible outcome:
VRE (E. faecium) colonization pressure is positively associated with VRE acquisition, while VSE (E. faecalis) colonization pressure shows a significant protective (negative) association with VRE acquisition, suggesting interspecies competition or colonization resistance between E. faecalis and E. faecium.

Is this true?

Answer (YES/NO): NO